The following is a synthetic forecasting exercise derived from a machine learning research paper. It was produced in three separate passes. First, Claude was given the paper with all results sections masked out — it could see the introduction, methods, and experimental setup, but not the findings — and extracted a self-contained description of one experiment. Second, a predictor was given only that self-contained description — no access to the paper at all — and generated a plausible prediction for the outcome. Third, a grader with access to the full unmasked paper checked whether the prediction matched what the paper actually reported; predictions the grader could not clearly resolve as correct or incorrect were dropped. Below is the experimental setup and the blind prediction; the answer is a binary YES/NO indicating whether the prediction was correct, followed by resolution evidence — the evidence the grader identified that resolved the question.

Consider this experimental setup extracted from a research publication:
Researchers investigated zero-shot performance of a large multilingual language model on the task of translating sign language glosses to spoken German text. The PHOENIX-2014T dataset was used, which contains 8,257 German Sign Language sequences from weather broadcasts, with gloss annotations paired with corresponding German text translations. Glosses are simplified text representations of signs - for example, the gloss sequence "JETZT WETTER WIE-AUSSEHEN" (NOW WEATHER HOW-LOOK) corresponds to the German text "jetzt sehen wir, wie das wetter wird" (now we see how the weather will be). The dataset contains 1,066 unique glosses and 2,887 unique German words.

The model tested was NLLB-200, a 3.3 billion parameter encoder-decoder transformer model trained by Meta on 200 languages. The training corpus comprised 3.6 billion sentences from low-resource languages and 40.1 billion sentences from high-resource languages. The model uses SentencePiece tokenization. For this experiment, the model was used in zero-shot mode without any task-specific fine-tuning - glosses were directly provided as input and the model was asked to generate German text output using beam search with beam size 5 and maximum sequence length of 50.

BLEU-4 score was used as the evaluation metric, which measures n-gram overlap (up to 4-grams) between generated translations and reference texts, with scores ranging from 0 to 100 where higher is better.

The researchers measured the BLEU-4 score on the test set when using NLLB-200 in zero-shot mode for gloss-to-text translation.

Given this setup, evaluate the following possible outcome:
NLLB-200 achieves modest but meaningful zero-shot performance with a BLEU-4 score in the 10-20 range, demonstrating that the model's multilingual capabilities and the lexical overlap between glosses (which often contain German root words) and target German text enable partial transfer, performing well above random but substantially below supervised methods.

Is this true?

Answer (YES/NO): NO